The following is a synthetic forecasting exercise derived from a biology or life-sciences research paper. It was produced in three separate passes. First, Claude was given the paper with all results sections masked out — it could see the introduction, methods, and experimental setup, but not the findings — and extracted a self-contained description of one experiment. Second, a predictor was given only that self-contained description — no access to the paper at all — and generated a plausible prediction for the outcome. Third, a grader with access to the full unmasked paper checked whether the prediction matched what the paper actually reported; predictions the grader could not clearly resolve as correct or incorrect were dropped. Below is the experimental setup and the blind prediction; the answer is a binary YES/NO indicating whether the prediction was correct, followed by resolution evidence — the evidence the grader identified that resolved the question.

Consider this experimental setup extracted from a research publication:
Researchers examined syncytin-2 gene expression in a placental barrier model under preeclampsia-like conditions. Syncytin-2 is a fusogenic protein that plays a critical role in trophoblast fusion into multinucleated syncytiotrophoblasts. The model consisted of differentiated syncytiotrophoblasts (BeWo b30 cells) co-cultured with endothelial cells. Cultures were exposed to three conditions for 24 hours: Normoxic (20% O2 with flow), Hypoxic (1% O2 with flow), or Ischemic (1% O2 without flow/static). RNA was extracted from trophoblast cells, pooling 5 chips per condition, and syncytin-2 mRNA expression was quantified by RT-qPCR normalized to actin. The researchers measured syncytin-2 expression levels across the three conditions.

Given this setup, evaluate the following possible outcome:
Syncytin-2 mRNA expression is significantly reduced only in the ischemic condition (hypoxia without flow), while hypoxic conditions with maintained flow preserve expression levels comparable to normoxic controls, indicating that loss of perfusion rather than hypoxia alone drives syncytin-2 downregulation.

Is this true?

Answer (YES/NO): NO